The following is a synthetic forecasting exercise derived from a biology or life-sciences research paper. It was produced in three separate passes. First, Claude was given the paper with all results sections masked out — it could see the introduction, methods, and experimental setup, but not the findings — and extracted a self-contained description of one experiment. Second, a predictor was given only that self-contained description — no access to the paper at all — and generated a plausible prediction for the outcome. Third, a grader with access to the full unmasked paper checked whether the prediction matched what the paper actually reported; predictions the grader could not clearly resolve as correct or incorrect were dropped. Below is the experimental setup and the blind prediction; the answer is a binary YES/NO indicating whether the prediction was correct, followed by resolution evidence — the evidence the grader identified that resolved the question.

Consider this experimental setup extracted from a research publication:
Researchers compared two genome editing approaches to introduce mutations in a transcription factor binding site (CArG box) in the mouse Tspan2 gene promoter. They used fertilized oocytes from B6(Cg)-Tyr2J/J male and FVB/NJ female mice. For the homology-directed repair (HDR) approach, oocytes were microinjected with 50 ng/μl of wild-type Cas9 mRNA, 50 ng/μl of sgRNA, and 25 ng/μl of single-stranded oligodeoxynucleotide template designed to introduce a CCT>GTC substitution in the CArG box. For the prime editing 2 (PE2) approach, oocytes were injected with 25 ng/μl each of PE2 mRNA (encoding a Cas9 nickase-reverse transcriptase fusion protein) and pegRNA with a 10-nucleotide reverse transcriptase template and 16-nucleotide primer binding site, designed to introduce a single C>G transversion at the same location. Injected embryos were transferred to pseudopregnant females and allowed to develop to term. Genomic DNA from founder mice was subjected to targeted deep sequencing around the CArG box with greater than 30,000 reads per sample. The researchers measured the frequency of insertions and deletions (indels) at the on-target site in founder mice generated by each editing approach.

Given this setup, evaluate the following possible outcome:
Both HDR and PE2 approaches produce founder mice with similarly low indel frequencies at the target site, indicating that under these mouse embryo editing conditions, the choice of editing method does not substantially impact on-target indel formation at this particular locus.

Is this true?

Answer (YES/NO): NO